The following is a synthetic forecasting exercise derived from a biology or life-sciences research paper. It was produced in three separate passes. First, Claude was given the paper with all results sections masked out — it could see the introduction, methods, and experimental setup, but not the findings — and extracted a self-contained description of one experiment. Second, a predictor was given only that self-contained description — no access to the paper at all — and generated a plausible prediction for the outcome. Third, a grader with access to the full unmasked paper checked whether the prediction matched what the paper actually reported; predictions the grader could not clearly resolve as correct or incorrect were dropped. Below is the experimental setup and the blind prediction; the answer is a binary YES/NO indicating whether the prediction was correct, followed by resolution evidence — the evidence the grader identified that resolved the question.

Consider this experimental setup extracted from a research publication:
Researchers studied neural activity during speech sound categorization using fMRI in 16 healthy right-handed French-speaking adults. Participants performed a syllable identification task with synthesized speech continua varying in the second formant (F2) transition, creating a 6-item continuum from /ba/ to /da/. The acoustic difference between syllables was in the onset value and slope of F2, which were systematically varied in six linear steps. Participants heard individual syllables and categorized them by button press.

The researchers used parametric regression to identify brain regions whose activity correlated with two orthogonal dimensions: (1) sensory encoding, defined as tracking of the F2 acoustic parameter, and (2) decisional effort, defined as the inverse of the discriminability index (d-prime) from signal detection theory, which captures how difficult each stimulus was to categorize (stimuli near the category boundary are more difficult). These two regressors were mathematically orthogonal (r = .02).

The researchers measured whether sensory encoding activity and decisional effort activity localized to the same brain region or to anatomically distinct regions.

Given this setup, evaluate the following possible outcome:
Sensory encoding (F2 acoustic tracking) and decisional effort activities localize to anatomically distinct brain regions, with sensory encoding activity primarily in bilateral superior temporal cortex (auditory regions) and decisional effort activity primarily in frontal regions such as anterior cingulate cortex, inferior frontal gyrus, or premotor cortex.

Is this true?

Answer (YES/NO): NO